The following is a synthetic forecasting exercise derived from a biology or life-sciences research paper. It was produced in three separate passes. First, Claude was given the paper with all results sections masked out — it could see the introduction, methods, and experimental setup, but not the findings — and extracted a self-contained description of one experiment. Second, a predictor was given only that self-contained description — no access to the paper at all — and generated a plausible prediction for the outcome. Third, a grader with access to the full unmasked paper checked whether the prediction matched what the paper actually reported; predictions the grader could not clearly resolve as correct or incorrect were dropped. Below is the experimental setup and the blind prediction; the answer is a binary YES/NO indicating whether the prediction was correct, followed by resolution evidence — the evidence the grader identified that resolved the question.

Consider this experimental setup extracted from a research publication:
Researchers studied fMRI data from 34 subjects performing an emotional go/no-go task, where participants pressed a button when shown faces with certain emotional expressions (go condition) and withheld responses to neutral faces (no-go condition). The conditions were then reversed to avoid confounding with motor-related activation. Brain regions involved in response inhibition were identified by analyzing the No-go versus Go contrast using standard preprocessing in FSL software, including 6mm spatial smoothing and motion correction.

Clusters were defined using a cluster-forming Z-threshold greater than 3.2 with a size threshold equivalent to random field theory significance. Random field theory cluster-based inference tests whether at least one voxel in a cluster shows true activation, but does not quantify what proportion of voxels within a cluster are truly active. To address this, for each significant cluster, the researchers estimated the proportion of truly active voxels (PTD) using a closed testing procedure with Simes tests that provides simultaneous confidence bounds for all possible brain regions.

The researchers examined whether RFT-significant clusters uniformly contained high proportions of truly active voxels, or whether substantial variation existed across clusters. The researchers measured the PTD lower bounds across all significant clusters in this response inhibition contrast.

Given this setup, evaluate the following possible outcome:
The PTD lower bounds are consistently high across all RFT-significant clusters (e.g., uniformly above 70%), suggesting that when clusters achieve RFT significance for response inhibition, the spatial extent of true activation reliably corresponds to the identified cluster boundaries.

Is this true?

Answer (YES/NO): NO